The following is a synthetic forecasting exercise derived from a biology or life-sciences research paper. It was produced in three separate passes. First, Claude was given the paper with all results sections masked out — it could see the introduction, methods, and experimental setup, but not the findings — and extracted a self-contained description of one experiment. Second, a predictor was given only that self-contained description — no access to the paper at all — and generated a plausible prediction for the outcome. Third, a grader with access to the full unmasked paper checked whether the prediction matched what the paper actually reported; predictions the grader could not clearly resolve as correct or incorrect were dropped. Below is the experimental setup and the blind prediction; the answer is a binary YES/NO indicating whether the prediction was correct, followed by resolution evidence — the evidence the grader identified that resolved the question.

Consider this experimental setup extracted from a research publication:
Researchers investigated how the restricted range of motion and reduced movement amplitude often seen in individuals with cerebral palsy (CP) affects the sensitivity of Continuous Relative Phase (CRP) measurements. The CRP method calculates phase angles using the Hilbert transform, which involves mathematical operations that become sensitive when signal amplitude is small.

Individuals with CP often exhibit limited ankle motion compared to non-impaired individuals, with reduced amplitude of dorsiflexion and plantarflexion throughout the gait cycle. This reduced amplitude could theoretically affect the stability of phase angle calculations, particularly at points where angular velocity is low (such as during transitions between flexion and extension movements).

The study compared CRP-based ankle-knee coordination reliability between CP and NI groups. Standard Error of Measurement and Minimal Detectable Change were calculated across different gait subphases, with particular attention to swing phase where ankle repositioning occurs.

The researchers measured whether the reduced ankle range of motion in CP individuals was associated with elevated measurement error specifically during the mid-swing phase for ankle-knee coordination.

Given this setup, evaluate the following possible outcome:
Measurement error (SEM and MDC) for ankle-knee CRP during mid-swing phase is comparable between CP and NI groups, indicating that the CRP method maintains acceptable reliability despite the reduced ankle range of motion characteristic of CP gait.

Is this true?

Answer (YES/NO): NO